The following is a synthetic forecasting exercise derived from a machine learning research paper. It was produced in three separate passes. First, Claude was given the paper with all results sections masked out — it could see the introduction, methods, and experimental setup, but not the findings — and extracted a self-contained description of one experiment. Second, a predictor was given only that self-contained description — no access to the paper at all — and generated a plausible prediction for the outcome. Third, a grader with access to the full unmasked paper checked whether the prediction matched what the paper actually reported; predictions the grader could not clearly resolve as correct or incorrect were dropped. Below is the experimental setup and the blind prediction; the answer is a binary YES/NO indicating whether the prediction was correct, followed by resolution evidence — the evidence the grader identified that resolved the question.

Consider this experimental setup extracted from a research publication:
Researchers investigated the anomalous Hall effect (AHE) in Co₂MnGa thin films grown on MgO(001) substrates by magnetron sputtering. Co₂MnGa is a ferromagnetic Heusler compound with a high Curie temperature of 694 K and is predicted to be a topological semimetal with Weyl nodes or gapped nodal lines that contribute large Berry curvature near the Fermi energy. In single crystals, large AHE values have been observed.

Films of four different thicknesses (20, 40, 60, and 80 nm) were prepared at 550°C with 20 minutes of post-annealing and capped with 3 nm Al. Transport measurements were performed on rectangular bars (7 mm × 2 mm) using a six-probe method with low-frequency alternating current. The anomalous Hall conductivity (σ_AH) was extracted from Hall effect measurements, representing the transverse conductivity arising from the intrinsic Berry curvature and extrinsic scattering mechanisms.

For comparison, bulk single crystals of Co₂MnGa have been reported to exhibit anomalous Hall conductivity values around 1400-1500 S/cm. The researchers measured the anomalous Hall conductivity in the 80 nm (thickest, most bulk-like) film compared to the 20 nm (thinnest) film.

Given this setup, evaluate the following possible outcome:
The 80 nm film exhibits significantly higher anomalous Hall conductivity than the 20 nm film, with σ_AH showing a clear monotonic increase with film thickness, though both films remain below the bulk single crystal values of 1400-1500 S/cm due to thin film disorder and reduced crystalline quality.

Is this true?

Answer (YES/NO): NO